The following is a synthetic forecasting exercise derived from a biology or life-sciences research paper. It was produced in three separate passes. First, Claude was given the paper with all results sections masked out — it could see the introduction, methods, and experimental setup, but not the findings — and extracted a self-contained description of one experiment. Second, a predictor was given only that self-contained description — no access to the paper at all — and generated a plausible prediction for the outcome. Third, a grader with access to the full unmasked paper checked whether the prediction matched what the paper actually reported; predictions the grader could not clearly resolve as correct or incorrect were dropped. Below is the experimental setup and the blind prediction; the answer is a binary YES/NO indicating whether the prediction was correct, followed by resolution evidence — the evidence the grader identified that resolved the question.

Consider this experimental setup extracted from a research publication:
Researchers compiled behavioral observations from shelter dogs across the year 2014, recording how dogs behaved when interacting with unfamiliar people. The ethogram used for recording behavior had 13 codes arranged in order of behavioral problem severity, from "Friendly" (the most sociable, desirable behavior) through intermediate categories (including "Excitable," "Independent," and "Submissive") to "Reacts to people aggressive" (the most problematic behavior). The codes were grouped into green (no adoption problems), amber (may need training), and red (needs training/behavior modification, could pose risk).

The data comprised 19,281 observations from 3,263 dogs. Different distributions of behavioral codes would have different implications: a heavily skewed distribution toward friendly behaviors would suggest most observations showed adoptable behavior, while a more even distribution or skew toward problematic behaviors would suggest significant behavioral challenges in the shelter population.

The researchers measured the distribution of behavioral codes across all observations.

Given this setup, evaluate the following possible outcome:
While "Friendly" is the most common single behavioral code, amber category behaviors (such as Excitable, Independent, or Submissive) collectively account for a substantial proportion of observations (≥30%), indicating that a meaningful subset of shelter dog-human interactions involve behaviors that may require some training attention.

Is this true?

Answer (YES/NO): NO